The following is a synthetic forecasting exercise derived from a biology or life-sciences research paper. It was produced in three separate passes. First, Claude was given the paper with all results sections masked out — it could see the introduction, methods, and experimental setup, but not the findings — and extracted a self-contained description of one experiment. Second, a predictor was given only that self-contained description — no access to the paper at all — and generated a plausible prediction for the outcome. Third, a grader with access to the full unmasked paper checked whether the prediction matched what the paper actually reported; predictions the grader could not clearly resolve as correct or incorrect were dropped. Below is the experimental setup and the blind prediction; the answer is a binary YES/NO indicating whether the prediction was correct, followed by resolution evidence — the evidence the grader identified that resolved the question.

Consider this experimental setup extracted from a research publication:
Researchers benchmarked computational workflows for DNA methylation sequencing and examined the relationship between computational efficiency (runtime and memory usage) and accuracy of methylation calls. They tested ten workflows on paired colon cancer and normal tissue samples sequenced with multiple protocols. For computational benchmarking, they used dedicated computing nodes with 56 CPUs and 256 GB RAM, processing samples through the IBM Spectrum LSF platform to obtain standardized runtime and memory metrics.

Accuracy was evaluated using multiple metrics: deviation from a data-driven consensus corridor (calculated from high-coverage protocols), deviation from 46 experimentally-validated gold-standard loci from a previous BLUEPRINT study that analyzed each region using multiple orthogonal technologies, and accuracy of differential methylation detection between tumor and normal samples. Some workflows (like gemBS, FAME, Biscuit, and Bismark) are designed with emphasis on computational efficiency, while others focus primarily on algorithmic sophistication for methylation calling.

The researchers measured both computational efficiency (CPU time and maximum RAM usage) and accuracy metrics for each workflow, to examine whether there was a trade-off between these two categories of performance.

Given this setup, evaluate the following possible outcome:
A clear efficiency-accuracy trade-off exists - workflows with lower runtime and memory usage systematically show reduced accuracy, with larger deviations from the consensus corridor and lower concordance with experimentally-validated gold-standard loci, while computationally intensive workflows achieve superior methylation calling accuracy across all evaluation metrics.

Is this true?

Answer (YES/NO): NO